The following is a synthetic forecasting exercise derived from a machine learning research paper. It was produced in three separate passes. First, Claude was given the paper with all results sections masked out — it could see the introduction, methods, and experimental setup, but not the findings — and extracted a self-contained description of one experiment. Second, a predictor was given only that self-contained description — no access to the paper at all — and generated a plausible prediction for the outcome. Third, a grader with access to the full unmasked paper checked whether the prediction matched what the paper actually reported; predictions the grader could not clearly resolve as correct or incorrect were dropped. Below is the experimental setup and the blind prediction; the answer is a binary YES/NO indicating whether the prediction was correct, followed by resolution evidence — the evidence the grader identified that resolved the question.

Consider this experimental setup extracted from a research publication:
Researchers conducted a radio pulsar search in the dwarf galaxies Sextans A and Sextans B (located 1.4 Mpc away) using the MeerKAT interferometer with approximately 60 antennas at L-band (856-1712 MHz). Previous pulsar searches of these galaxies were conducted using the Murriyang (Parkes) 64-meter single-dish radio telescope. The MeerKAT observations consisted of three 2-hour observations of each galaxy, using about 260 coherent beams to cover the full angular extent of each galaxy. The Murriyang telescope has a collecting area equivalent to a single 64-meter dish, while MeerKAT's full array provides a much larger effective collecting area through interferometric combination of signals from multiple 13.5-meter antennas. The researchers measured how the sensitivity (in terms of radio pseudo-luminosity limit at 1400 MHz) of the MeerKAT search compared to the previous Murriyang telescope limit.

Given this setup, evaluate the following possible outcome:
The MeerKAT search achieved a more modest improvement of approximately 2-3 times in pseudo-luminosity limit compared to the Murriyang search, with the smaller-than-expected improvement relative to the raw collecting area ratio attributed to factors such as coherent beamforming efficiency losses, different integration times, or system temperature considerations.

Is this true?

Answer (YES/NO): NO